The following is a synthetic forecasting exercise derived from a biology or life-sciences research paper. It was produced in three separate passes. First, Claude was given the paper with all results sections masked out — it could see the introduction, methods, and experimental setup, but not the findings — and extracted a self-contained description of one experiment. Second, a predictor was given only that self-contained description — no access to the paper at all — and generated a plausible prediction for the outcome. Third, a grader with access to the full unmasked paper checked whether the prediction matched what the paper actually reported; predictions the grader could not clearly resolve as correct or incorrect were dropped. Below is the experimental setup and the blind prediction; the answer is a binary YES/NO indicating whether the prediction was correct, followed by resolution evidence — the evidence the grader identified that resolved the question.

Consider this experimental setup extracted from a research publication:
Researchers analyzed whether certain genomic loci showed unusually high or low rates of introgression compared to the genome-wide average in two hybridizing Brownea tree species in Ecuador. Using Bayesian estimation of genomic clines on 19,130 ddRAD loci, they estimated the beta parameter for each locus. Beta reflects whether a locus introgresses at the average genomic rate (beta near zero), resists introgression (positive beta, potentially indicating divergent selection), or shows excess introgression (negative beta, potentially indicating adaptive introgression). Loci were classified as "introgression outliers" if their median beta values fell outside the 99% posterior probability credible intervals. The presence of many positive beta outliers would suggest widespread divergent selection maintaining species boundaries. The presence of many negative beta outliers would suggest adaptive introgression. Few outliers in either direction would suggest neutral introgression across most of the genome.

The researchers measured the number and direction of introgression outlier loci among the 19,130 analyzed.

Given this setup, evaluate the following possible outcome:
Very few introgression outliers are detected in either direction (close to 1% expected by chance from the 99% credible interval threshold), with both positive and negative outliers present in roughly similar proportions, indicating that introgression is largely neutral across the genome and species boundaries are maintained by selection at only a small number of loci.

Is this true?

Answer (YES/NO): NO